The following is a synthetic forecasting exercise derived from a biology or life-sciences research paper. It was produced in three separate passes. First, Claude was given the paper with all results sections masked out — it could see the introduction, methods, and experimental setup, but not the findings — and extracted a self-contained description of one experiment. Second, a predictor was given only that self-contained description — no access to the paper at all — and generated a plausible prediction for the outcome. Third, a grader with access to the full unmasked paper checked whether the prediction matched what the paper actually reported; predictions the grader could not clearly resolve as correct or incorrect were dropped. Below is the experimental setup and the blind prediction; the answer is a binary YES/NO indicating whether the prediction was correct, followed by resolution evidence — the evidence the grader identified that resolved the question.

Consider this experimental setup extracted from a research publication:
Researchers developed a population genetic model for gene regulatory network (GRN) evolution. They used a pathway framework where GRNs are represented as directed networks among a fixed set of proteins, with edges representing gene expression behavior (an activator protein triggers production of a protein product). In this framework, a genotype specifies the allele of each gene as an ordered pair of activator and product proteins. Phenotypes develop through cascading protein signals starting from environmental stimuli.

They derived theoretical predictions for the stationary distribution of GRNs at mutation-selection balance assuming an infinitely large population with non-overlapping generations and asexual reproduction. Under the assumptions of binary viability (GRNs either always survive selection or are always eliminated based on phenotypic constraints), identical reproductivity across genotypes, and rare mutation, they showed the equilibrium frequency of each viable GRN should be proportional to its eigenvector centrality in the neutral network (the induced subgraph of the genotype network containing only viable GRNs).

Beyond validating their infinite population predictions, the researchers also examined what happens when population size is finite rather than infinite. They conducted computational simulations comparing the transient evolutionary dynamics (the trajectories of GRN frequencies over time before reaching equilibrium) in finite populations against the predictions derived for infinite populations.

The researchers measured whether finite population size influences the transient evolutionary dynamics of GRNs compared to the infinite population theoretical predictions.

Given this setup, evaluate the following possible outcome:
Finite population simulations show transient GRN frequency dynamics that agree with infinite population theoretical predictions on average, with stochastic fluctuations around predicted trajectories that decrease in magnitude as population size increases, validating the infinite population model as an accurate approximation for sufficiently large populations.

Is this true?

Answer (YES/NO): NO